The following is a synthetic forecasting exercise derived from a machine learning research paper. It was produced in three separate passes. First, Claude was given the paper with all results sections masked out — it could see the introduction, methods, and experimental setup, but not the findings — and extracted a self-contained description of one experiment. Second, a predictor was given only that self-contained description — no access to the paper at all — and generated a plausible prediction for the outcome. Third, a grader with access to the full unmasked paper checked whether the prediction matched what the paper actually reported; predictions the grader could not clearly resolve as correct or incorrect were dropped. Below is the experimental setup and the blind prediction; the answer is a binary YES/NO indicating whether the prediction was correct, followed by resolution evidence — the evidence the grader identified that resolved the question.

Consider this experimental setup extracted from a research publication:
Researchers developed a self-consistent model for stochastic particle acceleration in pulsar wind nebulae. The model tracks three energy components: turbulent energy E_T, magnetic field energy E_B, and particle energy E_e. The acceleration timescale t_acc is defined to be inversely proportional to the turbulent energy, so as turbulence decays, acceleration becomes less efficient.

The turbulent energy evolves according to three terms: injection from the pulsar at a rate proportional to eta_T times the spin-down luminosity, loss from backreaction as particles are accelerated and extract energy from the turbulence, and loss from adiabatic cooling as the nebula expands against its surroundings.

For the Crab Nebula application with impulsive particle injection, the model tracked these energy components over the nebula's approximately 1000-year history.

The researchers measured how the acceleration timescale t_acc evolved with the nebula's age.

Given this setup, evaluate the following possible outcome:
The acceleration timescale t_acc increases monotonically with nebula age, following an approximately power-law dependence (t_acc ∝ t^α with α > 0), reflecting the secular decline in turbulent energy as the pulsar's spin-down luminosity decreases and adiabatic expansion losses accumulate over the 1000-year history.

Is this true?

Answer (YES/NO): NO